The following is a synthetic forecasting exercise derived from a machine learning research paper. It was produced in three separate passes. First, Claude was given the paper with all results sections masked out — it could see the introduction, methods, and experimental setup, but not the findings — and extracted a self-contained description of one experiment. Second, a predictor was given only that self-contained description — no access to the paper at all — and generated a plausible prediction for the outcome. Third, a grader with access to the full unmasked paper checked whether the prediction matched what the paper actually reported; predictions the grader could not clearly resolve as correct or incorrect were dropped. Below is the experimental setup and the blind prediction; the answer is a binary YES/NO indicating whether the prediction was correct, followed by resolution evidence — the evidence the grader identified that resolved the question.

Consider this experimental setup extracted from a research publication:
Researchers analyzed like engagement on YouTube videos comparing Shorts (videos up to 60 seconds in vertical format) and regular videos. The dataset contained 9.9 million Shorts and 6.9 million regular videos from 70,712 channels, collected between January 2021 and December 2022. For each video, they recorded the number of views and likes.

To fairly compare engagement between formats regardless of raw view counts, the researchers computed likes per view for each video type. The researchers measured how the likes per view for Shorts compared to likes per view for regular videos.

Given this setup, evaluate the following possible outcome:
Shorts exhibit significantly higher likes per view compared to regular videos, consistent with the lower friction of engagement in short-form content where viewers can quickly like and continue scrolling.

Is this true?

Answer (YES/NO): YES